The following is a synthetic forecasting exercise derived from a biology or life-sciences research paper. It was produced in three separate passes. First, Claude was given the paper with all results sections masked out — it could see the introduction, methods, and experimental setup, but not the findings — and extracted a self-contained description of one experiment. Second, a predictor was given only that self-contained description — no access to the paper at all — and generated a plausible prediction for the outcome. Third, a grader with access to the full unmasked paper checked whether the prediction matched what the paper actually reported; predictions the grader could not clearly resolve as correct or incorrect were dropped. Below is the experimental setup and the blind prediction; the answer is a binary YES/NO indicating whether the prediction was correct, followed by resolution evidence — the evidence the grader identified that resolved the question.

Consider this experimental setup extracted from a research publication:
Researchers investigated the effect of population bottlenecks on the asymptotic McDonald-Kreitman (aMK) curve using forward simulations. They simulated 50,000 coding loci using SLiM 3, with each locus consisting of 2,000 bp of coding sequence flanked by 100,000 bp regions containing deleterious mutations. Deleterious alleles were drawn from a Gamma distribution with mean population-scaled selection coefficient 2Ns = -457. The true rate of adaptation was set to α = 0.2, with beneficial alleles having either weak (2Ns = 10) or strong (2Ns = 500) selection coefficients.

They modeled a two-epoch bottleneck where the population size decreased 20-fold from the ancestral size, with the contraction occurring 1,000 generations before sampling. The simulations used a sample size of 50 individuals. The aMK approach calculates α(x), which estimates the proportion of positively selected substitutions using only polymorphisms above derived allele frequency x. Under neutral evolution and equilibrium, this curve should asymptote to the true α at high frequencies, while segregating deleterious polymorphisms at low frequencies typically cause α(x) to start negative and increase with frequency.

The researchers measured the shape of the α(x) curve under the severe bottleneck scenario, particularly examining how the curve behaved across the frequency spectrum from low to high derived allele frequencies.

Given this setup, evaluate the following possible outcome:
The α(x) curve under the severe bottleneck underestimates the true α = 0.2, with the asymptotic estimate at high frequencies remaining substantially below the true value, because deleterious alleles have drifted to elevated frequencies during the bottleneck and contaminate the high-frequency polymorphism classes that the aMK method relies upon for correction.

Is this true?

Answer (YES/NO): YES